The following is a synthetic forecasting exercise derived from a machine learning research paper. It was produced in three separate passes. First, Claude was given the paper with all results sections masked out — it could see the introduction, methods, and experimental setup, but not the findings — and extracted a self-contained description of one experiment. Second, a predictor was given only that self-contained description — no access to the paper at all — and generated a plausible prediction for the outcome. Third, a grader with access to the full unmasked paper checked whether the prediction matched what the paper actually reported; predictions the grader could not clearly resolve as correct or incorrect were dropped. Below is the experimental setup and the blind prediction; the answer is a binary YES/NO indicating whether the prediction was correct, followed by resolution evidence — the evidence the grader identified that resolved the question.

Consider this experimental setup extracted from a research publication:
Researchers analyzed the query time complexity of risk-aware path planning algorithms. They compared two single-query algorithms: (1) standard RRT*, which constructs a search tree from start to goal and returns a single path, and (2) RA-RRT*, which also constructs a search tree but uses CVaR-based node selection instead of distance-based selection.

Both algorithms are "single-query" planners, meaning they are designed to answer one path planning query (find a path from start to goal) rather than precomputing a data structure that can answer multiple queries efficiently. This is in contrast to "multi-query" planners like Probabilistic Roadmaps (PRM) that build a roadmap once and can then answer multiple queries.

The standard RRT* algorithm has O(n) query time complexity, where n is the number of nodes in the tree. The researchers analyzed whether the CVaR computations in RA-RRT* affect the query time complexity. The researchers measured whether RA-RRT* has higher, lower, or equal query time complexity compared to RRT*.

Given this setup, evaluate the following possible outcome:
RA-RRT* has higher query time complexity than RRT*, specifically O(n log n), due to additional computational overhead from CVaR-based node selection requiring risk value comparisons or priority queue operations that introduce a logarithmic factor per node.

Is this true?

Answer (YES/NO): NO